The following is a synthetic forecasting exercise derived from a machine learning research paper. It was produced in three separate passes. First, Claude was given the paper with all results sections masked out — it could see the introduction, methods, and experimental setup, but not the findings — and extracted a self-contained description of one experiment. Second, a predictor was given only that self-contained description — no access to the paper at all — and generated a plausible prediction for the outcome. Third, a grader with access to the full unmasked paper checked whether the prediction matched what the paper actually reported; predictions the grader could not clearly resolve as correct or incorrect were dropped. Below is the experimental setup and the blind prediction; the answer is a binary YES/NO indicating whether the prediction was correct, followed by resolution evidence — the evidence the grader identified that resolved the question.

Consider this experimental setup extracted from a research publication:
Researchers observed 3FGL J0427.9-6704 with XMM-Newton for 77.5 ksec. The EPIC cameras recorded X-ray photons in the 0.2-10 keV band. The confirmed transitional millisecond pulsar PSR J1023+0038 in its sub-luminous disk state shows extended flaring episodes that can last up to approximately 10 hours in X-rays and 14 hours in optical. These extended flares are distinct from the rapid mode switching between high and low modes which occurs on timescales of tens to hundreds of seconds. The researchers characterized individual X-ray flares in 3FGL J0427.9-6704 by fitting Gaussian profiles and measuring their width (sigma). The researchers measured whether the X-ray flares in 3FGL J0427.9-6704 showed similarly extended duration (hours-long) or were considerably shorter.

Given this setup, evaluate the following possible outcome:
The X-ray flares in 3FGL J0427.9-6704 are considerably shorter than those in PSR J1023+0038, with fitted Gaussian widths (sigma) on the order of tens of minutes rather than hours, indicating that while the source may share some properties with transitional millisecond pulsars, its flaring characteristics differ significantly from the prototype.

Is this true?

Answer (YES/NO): NO